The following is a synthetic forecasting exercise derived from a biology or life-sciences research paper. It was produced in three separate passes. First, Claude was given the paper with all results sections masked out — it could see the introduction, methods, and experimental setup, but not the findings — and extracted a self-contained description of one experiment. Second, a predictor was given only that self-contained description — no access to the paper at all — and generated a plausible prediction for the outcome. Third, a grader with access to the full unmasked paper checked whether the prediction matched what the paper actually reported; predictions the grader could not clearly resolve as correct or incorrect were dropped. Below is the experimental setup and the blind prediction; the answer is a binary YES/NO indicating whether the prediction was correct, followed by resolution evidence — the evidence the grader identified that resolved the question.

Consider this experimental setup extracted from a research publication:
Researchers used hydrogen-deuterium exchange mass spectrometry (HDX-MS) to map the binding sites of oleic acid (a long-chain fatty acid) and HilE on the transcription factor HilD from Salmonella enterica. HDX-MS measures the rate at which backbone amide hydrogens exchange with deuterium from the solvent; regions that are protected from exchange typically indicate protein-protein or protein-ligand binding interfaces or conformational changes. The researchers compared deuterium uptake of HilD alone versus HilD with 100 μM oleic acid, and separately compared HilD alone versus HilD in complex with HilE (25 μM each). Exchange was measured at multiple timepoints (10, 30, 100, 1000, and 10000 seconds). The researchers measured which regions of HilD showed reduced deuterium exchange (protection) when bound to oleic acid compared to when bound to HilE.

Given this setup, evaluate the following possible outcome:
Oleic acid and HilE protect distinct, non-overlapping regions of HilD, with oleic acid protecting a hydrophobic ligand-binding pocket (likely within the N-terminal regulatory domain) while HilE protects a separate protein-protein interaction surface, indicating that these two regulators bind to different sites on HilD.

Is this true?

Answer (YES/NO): NO